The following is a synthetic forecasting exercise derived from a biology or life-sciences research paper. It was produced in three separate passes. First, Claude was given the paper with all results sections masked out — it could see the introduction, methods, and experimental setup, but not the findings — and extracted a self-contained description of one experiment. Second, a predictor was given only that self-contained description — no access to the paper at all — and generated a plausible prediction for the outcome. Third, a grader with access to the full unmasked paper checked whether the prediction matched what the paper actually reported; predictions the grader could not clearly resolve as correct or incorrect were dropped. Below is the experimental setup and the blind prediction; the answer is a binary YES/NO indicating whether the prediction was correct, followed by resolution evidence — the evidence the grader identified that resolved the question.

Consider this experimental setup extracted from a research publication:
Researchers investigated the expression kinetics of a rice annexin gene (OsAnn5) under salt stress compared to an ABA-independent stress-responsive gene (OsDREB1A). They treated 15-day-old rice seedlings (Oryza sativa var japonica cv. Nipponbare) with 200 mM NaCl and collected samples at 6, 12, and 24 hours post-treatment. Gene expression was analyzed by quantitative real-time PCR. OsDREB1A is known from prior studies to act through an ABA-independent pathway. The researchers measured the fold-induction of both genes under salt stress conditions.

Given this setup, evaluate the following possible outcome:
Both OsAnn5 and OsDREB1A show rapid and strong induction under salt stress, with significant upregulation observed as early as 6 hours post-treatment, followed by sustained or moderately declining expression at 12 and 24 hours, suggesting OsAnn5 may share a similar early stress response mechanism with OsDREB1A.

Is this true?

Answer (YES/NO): NO